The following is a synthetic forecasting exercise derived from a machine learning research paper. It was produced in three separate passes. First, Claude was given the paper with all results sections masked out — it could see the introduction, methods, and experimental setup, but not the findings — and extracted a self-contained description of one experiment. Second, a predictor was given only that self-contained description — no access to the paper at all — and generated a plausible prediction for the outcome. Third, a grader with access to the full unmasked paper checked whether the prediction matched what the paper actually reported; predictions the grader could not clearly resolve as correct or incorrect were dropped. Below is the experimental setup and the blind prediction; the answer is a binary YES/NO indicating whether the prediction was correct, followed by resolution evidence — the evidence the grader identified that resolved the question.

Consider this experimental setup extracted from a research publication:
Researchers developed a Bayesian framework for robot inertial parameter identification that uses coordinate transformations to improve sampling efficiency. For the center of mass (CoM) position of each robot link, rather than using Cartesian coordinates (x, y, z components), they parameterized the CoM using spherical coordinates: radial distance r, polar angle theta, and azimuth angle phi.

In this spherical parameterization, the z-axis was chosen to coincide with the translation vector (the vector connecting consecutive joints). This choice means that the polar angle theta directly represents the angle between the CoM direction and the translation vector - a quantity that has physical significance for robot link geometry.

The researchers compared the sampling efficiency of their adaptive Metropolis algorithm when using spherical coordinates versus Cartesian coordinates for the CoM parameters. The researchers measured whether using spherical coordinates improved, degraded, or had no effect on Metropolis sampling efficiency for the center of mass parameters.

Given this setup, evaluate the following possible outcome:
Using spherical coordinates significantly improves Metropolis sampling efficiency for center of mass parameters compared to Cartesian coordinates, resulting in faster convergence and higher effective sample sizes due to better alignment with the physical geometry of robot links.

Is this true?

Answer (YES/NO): NO